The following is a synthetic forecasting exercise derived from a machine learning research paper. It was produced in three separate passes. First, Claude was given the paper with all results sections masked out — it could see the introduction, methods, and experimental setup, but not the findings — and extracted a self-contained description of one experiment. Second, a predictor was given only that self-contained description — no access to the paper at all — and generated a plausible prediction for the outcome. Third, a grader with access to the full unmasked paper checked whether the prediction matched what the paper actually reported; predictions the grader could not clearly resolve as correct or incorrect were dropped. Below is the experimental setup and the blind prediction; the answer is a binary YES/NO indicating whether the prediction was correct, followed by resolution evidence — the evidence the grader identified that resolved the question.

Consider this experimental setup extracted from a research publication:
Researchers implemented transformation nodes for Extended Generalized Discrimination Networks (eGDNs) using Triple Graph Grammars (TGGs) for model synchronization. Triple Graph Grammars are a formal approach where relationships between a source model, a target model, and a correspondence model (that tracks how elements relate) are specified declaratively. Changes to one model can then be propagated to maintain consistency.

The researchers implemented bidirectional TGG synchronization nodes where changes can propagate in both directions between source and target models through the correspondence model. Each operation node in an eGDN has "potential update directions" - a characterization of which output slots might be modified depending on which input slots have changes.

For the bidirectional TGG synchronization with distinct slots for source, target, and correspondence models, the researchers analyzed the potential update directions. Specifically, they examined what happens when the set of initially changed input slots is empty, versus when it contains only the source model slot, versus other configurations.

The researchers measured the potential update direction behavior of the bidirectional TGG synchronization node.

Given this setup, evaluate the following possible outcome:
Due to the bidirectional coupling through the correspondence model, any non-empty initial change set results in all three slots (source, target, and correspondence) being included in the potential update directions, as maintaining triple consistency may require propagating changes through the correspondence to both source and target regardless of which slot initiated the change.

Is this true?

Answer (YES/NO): NO